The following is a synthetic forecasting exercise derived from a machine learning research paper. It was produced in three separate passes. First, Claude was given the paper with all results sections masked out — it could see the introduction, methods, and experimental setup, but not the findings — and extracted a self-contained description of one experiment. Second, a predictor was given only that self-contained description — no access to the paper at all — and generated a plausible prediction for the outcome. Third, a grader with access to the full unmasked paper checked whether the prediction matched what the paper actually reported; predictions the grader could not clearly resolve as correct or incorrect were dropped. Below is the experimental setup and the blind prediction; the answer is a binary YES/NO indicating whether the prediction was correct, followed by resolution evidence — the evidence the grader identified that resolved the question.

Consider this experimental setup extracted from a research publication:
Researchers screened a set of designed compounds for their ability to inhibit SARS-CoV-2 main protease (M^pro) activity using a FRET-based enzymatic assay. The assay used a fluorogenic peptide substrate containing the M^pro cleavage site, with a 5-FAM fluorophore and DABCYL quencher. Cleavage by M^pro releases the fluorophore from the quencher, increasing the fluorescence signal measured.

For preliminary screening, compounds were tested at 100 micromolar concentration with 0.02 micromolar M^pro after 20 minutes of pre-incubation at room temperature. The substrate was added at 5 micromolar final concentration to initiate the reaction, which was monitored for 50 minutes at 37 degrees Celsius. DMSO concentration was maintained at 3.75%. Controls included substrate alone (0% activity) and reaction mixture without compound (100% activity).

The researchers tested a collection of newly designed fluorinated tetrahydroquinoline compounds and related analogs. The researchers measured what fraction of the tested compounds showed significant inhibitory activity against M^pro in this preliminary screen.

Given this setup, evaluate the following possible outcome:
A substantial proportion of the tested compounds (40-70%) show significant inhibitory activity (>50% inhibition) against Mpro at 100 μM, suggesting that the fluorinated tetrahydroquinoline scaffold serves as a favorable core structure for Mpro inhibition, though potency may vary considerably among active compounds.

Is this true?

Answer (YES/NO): NO